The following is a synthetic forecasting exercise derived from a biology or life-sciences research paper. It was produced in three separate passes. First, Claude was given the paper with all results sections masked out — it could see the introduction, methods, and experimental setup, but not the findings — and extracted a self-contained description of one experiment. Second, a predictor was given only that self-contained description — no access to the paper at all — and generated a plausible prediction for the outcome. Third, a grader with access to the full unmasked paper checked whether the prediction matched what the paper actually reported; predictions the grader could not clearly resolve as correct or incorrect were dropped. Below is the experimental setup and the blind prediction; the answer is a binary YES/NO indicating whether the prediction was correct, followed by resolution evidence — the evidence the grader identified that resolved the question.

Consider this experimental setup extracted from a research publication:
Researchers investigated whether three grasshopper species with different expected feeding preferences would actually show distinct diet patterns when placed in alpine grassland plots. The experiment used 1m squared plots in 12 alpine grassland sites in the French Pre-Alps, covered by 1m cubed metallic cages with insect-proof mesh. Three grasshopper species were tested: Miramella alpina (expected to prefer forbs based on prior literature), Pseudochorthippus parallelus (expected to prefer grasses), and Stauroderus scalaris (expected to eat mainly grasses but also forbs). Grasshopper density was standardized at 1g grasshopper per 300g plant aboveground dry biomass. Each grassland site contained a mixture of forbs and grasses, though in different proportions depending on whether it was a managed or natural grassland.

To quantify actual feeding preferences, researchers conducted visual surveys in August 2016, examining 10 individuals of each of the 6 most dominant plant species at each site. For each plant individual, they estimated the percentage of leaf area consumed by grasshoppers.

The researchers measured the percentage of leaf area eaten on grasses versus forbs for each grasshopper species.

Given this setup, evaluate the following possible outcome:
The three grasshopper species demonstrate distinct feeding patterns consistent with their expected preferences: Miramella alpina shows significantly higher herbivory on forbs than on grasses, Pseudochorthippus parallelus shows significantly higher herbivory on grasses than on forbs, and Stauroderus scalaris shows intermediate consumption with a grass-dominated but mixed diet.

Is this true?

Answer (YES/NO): YES